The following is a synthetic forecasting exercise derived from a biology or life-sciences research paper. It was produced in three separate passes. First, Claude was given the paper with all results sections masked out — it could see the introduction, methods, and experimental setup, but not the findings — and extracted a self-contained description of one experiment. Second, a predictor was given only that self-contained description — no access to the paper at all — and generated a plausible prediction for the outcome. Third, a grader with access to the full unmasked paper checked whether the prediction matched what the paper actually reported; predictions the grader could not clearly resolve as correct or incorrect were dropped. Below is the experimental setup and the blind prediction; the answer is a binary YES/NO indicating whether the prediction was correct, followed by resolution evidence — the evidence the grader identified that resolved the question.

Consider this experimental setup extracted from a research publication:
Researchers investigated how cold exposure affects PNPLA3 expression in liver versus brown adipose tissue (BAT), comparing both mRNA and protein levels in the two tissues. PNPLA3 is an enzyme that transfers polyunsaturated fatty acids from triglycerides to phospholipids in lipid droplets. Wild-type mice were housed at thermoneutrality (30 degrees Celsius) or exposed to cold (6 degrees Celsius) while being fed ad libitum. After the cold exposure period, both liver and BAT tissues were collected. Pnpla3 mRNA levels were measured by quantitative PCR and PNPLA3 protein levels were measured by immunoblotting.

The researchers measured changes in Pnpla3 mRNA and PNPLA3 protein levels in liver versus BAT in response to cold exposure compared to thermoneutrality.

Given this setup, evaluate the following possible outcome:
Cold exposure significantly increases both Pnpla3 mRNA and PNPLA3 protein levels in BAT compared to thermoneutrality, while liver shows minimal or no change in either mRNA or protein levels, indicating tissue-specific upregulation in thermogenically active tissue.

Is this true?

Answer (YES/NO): NO